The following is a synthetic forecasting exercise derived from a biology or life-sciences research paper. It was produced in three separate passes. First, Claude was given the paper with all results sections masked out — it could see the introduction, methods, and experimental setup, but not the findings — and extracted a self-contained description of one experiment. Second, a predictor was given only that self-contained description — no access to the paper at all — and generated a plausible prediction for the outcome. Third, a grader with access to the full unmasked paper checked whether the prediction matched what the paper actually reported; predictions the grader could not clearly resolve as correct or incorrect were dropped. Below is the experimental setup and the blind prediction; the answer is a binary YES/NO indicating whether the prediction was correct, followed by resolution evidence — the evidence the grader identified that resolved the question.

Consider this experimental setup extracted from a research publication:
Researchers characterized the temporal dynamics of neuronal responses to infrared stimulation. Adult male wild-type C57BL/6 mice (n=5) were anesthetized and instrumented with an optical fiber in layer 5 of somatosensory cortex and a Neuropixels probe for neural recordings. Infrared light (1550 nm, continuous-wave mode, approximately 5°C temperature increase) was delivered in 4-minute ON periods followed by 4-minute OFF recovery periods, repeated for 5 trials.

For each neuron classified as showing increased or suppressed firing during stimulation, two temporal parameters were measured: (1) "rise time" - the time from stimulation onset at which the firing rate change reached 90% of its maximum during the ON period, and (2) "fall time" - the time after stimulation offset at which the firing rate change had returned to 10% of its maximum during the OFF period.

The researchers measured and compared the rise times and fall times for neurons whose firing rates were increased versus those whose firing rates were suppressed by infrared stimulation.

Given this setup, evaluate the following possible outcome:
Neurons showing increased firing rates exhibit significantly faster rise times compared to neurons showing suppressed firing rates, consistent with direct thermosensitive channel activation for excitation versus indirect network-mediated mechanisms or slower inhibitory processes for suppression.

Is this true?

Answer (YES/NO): NO